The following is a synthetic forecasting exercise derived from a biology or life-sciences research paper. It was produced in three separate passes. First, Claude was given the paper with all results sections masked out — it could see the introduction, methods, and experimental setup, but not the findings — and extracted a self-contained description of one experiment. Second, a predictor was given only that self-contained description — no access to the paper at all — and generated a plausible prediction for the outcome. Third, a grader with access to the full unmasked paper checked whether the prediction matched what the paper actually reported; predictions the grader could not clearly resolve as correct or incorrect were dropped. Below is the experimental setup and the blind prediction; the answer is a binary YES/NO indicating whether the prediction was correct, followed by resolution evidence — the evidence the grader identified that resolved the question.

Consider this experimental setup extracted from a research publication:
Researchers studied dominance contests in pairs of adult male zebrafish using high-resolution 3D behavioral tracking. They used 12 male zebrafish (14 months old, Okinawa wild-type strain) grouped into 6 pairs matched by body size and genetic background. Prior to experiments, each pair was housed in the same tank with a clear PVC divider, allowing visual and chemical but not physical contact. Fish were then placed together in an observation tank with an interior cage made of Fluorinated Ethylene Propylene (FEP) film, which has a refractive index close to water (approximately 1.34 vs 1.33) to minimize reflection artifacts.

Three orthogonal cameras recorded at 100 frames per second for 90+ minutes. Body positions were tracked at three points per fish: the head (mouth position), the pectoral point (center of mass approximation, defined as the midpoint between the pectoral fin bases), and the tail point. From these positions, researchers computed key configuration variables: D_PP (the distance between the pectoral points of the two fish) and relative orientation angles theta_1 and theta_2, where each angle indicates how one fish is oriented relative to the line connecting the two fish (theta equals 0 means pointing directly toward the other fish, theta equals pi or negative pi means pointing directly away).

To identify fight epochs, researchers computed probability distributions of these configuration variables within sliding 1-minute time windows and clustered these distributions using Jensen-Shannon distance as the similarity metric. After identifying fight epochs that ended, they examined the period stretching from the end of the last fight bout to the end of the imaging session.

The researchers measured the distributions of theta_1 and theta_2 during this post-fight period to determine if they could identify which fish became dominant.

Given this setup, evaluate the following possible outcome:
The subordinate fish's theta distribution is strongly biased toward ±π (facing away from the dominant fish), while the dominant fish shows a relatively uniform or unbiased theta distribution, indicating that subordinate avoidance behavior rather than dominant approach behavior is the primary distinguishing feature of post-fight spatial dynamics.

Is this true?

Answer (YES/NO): NO